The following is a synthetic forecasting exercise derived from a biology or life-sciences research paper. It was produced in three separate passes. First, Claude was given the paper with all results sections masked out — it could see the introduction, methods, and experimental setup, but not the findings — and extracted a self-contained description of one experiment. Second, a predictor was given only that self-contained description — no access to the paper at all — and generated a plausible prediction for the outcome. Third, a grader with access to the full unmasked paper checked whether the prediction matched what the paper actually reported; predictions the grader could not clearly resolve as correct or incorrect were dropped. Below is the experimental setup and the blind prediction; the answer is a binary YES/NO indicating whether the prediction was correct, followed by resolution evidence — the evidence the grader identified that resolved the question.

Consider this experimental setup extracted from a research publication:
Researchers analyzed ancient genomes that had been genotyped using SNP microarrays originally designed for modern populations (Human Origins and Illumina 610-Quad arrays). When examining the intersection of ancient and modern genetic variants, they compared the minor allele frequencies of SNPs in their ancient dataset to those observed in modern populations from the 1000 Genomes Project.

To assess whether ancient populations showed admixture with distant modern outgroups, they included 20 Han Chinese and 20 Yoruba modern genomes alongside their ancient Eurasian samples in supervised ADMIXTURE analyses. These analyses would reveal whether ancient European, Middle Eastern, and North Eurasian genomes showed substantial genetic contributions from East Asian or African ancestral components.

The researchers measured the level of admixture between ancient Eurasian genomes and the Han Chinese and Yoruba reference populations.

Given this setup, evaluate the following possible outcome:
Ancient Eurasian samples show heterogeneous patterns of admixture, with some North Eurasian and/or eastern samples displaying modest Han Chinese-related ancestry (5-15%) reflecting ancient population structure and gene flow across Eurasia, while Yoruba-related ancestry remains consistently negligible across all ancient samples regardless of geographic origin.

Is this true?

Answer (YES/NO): NO